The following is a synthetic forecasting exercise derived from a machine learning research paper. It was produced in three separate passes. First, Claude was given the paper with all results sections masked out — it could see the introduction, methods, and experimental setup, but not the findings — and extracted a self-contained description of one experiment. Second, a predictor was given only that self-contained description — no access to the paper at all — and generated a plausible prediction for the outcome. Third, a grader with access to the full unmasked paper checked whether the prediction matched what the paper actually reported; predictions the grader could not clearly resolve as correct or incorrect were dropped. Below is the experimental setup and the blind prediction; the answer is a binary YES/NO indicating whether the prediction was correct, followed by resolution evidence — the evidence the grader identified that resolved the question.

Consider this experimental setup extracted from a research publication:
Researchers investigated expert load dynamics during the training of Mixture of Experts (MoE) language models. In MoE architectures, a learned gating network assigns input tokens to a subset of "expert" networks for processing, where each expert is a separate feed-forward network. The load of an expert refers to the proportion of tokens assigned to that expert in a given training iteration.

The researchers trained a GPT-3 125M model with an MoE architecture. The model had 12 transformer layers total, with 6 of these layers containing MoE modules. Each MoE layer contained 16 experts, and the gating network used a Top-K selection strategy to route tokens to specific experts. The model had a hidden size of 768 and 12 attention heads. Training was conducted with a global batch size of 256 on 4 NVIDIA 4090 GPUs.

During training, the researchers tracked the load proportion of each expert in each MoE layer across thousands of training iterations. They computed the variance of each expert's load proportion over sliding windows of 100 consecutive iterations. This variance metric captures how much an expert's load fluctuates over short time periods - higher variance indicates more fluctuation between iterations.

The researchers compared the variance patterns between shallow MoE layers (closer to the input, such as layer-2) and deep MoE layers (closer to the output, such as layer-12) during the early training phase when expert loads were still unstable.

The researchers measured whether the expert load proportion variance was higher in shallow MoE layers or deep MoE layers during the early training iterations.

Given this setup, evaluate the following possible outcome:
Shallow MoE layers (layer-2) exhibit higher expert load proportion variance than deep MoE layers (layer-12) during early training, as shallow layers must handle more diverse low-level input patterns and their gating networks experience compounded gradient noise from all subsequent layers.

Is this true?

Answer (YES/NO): YES